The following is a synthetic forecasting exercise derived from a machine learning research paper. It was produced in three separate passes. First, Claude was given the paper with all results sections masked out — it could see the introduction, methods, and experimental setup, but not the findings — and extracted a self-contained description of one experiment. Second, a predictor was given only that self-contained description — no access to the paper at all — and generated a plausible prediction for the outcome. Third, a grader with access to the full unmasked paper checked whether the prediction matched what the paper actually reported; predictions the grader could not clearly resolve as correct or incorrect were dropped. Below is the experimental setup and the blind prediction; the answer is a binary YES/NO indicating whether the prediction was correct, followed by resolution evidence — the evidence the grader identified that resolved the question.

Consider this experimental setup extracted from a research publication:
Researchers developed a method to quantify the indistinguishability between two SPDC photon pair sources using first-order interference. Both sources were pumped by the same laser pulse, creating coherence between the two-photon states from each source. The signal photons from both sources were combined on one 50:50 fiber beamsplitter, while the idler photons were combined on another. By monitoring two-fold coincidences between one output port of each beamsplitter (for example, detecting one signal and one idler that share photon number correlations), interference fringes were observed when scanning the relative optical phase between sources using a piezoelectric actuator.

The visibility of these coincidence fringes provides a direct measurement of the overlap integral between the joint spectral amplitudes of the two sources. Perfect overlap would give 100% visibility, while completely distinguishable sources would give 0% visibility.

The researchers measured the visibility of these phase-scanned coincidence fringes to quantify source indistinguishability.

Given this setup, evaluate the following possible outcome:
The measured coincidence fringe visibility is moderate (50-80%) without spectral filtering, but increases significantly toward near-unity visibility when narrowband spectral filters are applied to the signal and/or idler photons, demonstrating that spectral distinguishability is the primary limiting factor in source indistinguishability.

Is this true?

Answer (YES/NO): NO